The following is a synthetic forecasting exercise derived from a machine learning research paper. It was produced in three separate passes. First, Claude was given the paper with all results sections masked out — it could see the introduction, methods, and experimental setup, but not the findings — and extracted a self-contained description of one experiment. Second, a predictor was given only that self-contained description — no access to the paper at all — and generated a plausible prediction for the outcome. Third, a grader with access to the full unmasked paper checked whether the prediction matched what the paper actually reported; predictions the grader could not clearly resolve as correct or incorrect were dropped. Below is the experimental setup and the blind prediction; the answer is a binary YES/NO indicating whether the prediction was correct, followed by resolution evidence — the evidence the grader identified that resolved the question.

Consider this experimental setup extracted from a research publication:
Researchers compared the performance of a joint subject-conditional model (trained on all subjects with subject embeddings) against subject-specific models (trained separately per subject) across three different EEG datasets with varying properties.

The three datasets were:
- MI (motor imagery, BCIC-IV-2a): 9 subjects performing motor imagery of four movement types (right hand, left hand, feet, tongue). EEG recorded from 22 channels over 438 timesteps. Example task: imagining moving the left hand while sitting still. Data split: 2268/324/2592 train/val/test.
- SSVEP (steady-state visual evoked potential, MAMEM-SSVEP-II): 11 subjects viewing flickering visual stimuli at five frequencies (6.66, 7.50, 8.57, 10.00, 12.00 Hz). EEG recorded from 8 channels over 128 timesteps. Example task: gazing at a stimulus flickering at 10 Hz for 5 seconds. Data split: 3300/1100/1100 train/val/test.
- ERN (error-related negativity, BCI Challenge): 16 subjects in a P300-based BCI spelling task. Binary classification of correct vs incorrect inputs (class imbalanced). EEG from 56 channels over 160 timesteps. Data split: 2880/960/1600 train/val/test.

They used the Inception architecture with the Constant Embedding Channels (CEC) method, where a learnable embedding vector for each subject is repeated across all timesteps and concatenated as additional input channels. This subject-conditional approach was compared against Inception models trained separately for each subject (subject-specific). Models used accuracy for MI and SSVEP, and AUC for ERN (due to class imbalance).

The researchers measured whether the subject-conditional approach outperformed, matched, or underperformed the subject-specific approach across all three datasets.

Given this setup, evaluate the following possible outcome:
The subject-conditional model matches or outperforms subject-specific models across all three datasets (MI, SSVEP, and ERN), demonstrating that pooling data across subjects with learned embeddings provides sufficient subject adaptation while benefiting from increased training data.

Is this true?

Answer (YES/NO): NO